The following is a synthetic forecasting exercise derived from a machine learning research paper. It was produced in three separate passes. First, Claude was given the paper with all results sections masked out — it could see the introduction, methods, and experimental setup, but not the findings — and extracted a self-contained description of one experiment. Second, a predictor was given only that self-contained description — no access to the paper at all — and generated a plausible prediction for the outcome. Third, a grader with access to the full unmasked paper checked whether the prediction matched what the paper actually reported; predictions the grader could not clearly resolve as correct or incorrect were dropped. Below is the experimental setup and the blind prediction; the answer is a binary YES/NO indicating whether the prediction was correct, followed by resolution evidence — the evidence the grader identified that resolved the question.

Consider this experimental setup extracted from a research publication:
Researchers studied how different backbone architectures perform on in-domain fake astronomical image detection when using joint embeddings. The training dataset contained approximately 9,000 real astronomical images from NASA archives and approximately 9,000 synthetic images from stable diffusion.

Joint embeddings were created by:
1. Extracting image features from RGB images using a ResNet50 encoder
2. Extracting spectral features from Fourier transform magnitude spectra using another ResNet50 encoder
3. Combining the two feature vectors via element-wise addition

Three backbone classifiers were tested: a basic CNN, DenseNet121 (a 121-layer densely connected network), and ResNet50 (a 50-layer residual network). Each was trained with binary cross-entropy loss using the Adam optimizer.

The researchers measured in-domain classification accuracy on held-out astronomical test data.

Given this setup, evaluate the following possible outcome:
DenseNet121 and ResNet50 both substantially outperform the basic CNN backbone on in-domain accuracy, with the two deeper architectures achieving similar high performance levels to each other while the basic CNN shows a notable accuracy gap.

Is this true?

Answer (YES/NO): YES